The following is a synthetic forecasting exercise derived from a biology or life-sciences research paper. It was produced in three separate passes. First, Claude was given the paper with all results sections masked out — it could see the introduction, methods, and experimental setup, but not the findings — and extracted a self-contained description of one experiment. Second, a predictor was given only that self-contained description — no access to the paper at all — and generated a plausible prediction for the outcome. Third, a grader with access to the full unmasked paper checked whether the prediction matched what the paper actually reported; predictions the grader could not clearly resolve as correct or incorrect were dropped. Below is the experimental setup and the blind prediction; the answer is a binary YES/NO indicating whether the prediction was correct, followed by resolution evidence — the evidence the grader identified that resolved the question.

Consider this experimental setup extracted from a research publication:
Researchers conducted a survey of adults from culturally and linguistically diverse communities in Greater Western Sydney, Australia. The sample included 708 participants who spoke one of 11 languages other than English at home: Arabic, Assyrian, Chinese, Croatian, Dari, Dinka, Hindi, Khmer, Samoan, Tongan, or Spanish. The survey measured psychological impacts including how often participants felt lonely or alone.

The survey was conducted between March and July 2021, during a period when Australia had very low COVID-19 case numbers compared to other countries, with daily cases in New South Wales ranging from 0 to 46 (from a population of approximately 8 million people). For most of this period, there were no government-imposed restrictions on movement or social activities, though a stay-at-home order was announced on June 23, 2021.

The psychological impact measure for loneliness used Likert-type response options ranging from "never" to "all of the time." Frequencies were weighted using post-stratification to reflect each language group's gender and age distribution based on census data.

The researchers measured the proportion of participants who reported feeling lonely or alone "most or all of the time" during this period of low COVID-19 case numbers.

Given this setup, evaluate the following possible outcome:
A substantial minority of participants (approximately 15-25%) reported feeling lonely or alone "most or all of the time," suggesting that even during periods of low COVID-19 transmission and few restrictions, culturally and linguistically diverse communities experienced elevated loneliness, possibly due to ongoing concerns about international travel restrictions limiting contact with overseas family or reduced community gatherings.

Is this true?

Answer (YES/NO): YES